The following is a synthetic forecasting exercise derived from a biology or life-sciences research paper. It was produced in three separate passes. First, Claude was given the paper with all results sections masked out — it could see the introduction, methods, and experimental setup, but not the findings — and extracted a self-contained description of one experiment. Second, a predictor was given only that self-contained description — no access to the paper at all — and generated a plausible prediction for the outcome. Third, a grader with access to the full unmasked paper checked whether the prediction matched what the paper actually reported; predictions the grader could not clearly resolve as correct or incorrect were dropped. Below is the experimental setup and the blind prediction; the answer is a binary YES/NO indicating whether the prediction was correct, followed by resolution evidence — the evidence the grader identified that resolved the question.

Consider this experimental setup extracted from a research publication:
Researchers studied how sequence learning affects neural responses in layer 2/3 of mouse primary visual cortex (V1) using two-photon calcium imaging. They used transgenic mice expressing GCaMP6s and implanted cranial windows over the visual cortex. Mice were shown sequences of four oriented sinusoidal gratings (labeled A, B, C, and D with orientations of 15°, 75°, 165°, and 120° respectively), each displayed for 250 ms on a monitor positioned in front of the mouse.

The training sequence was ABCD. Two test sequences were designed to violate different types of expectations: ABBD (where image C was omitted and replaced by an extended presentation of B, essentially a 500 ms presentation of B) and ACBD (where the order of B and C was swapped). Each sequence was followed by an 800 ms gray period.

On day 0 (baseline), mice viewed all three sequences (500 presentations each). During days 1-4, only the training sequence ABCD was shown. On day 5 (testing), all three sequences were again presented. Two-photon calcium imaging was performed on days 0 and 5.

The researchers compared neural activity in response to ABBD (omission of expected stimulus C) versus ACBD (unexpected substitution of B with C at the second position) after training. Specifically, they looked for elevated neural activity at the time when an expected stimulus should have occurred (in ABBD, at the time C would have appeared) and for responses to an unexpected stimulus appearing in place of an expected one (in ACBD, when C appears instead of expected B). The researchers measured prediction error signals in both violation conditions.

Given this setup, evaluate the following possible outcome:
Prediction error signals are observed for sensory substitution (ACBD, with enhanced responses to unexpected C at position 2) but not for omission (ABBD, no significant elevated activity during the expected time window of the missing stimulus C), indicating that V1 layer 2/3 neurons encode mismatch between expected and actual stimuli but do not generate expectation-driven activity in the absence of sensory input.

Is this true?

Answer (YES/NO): NO